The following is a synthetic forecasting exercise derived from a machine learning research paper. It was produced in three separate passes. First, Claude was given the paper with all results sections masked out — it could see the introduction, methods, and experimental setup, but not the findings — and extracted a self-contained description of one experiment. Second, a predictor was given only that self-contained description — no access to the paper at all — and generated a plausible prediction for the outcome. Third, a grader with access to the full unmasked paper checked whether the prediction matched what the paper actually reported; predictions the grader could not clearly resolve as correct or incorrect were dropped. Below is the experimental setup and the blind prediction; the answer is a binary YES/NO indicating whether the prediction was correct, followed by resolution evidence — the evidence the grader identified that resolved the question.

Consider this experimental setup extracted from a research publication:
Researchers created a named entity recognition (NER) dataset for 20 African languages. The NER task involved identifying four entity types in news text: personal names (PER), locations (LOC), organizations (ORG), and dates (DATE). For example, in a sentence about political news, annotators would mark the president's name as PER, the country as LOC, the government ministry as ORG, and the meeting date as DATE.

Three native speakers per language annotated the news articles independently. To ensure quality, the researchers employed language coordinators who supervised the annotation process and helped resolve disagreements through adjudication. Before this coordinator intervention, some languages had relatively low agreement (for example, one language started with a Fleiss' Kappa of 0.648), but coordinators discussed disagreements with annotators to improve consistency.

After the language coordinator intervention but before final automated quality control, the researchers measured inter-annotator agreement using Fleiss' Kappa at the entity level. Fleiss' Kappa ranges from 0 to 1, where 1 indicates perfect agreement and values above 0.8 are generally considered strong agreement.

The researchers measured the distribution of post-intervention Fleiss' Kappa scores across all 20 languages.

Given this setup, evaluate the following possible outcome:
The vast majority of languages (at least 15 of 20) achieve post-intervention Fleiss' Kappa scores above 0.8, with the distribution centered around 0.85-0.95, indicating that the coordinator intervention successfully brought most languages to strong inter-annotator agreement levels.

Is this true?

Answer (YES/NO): NO